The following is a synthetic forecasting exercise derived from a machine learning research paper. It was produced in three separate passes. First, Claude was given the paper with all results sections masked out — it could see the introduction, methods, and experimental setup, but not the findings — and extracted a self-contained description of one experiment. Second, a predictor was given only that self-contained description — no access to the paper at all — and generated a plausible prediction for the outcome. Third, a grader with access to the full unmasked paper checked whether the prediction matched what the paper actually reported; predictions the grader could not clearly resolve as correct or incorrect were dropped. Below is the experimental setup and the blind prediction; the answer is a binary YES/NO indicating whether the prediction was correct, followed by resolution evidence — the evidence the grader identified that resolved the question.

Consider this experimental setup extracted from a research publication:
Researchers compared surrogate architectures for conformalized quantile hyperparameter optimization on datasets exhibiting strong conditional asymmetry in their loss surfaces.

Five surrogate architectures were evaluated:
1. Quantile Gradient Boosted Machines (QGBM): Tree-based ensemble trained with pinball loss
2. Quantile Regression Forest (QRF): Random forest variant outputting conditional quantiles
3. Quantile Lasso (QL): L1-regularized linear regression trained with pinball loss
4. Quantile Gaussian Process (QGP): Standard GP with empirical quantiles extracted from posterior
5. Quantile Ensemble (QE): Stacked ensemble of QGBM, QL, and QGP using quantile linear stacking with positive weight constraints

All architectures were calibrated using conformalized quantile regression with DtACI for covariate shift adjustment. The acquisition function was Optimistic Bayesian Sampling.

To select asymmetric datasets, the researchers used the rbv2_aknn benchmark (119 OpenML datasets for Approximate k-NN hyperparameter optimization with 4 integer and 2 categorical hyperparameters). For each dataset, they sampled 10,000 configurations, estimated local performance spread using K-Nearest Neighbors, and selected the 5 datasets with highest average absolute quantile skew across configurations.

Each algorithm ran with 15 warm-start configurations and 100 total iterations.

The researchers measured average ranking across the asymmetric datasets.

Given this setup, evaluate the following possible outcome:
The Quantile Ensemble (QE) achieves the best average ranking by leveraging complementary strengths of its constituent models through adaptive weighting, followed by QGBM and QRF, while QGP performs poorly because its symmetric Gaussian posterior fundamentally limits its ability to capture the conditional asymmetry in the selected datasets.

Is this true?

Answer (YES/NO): NO